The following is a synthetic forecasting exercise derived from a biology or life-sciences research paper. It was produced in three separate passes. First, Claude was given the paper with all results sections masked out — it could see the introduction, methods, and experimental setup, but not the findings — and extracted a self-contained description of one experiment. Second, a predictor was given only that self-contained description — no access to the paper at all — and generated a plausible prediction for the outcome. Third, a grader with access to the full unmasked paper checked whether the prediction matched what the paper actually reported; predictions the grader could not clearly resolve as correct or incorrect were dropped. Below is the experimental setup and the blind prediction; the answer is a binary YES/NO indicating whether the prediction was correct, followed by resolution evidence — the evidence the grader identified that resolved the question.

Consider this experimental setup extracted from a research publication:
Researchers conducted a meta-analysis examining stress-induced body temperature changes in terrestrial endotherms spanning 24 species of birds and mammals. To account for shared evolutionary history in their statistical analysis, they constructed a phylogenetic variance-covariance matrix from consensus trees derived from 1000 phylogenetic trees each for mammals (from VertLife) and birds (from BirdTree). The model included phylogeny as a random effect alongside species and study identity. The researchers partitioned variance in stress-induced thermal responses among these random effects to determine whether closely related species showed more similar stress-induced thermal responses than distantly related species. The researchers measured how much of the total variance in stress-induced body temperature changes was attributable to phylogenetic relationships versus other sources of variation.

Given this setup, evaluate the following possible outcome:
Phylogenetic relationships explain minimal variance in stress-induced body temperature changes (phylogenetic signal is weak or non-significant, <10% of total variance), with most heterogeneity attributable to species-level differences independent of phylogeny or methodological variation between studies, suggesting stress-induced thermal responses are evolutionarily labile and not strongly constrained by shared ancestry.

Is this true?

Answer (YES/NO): NO